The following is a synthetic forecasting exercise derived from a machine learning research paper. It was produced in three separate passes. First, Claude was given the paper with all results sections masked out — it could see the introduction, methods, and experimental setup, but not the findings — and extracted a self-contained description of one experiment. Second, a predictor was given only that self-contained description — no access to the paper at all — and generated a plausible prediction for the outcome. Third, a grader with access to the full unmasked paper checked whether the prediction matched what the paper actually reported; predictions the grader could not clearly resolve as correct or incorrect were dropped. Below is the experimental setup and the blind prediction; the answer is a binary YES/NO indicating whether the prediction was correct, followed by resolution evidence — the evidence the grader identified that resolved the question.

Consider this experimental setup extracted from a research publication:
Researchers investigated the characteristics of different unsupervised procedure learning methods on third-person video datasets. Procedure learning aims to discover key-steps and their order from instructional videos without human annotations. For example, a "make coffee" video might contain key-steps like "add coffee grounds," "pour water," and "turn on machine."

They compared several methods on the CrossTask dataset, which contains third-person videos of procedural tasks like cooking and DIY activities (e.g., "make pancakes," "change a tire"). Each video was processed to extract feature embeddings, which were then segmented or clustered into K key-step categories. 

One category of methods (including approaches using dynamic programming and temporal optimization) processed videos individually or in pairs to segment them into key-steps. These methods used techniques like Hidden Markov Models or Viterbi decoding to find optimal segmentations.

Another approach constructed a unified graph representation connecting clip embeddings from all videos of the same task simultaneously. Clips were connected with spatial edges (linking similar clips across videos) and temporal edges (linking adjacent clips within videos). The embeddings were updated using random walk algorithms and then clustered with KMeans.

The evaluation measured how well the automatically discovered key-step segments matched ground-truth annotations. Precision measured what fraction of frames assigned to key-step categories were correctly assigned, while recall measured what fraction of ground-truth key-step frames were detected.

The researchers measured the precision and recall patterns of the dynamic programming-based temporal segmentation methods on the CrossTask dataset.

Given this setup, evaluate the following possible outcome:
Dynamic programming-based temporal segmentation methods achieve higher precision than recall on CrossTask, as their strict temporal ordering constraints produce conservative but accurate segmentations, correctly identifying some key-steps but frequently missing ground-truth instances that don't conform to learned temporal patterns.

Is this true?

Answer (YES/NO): NO